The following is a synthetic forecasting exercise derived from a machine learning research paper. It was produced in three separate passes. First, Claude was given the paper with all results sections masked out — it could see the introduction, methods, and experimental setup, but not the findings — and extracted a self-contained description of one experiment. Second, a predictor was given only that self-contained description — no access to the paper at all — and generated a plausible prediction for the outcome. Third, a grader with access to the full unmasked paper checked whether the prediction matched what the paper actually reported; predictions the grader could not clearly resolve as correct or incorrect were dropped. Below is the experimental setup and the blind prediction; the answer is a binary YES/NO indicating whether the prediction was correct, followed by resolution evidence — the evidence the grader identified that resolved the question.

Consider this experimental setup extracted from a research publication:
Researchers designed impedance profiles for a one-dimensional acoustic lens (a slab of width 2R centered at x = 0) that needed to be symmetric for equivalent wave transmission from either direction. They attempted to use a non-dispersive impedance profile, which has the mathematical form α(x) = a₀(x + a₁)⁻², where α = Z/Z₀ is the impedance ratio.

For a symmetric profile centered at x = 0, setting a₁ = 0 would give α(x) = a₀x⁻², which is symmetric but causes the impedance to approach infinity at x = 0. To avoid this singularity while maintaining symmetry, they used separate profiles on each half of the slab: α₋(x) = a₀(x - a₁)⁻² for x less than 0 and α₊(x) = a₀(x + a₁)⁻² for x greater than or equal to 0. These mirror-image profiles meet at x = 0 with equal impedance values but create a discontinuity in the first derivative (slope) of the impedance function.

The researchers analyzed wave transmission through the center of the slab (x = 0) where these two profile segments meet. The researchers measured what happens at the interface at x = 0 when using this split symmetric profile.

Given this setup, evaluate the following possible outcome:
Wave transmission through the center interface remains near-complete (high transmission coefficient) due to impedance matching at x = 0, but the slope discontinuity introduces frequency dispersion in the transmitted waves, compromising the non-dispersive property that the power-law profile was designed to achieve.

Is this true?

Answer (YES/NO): NO